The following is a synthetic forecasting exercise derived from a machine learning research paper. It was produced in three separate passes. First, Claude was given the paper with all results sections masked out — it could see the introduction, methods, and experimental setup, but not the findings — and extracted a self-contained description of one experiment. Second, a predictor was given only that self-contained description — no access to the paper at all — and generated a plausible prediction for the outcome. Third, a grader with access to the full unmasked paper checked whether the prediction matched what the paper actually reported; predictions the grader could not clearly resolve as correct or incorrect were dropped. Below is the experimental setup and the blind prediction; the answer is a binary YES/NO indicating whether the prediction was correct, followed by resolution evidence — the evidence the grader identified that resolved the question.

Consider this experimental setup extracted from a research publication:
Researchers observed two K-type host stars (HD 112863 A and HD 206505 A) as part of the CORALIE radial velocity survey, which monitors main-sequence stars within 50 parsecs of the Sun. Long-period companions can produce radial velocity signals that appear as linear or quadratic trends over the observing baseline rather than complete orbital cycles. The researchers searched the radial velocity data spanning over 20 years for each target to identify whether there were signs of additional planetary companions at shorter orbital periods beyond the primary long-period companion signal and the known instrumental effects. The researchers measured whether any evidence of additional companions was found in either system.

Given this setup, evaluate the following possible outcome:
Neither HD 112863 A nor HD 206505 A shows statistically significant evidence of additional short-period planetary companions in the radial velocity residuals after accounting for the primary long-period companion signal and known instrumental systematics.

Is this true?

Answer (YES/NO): YES